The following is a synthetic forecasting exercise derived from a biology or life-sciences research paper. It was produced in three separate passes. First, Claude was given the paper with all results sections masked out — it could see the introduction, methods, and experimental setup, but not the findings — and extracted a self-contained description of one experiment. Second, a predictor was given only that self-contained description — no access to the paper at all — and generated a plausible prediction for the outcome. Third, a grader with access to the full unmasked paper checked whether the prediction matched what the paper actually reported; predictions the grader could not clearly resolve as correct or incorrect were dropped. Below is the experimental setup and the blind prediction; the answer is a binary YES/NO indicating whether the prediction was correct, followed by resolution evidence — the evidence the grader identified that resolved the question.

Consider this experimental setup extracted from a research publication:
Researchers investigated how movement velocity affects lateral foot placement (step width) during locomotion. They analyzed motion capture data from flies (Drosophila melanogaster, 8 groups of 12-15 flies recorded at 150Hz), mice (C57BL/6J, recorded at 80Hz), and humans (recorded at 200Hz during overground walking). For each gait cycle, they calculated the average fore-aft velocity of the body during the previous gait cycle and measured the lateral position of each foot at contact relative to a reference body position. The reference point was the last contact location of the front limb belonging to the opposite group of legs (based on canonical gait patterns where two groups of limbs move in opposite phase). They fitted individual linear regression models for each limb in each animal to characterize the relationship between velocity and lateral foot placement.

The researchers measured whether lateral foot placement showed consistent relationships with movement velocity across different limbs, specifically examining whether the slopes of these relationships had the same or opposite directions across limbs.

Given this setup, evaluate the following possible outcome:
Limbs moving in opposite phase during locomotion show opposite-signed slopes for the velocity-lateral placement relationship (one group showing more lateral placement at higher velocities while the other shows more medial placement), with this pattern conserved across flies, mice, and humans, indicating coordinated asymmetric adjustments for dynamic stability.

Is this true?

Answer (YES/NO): NO